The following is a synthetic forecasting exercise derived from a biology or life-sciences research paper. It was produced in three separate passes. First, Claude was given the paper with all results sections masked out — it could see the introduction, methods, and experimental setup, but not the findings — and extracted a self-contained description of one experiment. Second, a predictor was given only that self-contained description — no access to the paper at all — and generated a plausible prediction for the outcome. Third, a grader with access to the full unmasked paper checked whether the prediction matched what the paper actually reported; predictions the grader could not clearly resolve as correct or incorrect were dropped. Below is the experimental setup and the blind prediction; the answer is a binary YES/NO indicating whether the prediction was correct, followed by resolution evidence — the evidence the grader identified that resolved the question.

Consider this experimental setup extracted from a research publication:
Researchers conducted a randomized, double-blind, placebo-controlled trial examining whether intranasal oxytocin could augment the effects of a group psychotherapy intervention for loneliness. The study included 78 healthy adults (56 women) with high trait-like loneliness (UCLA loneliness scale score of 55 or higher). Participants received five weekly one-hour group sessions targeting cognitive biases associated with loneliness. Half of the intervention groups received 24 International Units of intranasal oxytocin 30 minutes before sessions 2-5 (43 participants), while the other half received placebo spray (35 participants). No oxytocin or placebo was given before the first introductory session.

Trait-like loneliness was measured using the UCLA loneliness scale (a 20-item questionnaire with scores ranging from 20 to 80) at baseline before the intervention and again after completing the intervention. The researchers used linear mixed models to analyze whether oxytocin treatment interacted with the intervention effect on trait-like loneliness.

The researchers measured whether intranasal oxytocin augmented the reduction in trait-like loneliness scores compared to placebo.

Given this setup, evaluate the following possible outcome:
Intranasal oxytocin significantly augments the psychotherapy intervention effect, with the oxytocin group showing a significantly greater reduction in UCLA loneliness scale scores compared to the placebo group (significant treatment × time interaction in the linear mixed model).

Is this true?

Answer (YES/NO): NO